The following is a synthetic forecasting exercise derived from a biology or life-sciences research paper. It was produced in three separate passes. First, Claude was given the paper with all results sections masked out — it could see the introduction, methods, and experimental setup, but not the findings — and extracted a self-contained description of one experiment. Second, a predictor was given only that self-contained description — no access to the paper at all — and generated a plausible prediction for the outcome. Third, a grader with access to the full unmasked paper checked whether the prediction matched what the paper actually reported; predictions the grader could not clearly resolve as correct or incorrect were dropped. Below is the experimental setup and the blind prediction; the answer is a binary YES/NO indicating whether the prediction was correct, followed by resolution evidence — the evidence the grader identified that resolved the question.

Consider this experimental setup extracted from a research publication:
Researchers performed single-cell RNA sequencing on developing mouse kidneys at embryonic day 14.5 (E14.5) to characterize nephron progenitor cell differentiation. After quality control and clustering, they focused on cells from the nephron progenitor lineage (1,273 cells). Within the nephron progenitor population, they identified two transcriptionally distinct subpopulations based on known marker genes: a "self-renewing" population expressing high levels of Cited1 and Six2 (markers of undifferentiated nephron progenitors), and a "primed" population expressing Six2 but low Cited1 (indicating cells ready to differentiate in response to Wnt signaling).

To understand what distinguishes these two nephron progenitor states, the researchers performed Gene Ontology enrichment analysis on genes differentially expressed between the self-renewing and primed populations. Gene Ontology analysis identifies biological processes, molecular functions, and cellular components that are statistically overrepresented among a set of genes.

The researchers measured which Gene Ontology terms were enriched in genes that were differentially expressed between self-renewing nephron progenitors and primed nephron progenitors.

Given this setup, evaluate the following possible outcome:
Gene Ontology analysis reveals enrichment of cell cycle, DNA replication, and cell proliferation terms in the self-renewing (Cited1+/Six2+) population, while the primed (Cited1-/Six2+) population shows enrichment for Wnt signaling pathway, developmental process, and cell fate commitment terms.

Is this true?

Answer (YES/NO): NO